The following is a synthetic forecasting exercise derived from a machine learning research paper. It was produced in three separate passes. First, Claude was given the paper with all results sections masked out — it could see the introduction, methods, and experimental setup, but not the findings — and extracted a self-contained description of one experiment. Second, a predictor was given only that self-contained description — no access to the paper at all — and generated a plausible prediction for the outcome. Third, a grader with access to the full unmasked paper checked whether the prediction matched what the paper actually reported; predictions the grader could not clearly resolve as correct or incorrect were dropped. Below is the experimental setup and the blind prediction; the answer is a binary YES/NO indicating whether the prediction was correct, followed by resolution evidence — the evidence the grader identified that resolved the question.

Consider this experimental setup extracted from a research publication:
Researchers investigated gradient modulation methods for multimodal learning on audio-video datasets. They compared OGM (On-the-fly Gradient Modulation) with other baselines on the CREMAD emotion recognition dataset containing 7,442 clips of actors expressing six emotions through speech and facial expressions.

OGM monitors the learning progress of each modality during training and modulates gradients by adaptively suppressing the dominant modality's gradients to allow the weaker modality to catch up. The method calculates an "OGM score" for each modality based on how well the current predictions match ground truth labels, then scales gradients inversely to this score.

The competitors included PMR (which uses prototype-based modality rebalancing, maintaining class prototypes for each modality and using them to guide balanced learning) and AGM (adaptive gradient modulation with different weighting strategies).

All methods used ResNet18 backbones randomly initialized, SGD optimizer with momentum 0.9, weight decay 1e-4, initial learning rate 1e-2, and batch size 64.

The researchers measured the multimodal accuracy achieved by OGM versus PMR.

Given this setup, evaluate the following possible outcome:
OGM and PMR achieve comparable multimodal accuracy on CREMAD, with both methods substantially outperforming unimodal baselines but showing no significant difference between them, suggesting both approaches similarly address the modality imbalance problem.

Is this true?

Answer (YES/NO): NO